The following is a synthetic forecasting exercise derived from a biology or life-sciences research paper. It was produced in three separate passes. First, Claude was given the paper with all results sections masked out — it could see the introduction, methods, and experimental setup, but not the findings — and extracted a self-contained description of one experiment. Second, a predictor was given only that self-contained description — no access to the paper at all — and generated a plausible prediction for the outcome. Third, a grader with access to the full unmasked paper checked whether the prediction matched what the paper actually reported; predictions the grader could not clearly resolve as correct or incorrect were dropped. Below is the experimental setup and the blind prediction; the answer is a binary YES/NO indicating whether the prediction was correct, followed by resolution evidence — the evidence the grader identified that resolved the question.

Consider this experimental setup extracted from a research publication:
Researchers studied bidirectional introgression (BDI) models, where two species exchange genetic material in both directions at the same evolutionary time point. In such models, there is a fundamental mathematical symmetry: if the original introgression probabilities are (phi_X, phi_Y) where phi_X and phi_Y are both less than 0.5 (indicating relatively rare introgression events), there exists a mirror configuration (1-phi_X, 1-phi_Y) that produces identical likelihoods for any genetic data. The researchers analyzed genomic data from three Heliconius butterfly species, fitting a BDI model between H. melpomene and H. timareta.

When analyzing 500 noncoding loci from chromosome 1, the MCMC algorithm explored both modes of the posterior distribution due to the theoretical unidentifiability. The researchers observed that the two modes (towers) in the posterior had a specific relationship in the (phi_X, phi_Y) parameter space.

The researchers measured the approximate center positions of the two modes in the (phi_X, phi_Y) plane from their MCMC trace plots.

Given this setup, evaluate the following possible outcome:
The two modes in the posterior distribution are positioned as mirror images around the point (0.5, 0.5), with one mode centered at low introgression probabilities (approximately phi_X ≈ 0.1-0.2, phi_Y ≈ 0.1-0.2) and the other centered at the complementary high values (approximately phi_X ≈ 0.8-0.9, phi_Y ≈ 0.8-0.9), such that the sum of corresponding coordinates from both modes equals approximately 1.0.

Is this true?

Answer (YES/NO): NO